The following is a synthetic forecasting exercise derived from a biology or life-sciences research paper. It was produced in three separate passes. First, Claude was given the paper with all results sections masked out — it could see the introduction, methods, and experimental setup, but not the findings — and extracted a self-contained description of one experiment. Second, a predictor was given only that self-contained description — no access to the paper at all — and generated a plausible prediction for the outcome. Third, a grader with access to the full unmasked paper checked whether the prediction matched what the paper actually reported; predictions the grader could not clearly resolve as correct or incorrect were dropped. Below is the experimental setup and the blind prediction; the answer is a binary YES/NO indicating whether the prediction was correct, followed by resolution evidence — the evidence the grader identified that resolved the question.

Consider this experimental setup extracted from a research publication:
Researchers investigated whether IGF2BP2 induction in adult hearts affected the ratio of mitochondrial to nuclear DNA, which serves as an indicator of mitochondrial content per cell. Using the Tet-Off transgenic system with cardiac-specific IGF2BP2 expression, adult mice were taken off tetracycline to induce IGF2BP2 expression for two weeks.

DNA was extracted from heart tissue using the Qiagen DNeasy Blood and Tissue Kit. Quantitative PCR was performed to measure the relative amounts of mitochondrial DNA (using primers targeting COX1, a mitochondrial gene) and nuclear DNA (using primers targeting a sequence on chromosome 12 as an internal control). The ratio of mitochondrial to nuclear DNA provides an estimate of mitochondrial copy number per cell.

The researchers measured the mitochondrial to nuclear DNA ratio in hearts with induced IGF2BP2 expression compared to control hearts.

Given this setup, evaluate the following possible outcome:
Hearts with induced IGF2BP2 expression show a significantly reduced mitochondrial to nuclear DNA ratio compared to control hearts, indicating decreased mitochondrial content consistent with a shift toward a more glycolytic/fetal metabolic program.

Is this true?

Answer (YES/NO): YES